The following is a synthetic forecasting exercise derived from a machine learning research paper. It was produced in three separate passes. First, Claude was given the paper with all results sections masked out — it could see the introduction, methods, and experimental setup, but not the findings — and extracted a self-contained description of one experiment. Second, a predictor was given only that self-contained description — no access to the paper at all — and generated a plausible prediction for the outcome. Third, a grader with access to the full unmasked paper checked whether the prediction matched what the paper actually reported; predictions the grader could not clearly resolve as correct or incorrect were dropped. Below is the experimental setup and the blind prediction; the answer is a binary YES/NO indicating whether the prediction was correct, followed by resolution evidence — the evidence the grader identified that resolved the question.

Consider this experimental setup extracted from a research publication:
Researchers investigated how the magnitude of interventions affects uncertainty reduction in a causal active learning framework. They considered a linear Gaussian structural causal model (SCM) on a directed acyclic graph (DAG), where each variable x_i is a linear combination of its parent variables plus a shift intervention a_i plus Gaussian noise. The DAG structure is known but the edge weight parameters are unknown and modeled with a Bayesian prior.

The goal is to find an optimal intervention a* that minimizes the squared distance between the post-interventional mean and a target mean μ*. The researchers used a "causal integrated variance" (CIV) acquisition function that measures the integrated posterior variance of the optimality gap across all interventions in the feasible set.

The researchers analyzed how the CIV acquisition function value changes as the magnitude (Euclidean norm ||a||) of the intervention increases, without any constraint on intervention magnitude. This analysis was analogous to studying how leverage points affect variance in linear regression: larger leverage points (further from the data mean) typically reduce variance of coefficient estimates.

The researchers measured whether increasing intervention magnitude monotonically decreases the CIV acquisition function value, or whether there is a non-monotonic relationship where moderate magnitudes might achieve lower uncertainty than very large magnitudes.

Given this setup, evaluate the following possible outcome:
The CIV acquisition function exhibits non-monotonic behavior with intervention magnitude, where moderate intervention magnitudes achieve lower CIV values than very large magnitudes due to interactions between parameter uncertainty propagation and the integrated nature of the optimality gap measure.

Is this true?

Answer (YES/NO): NO